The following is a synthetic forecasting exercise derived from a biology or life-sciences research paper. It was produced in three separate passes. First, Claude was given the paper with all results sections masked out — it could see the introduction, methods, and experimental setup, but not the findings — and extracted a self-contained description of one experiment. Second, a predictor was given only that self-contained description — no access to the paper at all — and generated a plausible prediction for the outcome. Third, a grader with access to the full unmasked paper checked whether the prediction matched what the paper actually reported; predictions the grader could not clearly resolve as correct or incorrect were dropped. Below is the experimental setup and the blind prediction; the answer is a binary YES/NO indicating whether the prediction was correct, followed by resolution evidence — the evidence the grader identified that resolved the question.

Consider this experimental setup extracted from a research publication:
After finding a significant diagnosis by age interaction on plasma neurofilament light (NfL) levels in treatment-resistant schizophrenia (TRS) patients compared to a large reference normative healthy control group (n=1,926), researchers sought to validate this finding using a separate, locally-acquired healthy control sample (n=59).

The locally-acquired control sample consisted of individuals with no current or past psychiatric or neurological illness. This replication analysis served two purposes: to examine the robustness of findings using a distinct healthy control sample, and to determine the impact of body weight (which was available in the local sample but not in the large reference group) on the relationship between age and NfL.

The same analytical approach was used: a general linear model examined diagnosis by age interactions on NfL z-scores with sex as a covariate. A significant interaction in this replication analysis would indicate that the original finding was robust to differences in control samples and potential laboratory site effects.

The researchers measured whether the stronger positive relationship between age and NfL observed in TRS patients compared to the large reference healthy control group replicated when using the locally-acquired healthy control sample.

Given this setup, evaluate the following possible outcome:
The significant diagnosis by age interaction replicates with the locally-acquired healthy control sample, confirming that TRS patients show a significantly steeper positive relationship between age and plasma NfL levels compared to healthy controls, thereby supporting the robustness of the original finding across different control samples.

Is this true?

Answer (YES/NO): YES